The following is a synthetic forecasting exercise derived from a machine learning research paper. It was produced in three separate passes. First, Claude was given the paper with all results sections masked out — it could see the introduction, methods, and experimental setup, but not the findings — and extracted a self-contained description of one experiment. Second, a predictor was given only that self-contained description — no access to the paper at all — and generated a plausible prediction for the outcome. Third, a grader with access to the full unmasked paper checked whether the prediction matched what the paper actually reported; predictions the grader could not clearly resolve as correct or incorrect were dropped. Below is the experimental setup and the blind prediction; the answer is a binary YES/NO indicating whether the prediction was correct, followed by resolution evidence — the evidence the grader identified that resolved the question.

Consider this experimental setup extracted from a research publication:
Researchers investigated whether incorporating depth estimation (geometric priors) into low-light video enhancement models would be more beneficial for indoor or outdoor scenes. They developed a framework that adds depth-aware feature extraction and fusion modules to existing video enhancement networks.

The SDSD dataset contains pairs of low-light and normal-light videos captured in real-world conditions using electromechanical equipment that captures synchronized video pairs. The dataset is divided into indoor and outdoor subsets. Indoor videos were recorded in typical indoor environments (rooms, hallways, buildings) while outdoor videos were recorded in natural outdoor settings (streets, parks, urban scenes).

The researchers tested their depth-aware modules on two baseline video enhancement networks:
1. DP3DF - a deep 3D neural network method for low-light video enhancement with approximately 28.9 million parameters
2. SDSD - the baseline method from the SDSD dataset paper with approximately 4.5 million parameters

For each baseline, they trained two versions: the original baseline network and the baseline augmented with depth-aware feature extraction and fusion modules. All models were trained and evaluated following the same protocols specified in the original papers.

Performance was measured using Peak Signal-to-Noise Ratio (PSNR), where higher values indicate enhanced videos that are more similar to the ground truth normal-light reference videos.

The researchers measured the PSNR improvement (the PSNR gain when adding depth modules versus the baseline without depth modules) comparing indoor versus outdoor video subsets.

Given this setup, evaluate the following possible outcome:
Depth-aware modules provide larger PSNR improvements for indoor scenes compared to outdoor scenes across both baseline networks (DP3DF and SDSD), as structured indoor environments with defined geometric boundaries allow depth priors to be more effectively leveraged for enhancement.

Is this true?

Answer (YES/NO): YES